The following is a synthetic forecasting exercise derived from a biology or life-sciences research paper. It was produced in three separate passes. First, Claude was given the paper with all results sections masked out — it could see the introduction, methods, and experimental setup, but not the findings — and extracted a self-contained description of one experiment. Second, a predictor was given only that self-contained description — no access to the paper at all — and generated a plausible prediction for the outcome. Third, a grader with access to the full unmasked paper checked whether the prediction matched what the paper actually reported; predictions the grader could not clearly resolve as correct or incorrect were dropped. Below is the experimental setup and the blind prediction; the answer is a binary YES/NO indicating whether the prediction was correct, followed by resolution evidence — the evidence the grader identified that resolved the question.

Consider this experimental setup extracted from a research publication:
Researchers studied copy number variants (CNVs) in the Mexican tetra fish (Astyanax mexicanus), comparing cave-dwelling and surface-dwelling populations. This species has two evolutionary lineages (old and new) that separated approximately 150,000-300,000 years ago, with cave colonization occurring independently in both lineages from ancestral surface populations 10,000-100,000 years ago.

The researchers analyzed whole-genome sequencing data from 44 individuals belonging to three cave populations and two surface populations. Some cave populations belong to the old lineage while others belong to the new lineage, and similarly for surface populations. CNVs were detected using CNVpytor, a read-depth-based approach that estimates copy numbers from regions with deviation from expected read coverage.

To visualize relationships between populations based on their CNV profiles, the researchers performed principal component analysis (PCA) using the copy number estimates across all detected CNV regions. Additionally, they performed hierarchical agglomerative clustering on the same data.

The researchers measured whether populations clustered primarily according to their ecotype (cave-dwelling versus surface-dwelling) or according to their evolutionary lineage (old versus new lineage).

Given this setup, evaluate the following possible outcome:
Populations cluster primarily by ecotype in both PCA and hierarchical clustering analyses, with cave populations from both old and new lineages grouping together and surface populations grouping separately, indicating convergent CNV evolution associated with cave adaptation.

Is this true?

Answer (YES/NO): NO